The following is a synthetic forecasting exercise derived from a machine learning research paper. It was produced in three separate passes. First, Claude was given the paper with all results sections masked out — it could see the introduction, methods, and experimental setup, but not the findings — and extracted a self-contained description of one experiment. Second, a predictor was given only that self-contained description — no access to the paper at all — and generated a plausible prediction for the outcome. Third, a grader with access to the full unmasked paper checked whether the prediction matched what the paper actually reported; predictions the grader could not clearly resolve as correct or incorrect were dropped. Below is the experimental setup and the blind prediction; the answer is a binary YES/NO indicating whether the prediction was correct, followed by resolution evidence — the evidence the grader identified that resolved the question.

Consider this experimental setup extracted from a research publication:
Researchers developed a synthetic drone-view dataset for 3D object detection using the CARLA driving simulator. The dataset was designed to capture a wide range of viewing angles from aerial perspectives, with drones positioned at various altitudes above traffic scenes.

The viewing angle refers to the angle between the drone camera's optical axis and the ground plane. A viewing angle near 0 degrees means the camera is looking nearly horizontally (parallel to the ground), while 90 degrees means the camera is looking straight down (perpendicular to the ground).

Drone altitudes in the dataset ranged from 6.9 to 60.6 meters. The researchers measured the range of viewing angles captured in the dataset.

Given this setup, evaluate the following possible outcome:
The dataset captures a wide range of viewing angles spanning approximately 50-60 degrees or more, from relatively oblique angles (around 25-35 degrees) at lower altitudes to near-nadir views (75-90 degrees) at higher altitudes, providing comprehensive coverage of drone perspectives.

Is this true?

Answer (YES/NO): NO